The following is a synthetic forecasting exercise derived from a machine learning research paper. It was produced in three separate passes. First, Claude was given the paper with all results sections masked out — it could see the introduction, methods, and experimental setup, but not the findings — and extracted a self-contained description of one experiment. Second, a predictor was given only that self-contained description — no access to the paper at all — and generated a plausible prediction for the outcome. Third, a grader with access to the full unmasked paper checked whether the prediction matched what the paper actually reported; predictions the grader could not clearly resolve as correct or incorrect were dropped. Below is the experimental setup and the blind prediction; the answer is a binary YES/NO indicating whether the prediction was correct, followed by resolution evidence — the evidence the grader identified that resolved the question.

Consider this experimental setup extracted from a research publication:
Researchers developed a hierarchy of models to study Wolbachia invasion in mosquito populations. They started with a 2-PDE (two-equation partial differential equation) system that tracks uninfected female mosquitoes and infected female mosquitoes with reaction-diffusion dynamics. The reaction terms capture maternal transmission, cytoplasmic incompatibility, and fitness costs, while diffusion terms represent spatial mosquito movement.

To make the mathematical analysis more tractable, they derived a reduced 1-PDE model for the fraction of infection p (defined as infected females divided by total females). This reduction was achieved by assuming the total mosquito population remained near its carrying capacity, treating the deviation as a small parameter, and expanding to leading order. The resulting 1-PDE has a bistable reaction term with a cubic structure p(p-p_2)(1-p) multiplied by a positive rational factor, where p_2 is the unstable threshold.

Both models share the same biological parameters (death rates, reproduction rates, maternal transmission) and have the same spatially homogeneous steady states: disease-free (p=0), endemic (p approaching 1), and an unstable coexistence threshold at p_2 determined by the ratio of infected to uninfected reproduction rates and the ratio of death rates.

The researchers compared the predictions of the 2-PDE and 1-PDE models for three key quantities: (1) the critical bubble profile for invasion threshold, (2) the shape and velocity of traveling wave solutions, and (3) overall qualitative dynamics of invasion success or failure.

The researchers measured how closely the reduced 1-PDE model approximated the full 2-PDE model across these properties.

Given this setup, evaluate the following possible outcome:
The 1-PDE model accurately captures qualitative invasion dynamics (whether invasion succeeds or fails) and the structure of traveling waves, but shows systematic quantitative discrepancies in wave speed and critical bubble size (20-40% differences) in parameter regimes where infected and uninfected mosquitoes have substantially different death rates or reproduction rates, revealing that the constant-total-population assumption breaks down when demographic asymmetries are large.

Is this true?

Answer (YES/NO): NO